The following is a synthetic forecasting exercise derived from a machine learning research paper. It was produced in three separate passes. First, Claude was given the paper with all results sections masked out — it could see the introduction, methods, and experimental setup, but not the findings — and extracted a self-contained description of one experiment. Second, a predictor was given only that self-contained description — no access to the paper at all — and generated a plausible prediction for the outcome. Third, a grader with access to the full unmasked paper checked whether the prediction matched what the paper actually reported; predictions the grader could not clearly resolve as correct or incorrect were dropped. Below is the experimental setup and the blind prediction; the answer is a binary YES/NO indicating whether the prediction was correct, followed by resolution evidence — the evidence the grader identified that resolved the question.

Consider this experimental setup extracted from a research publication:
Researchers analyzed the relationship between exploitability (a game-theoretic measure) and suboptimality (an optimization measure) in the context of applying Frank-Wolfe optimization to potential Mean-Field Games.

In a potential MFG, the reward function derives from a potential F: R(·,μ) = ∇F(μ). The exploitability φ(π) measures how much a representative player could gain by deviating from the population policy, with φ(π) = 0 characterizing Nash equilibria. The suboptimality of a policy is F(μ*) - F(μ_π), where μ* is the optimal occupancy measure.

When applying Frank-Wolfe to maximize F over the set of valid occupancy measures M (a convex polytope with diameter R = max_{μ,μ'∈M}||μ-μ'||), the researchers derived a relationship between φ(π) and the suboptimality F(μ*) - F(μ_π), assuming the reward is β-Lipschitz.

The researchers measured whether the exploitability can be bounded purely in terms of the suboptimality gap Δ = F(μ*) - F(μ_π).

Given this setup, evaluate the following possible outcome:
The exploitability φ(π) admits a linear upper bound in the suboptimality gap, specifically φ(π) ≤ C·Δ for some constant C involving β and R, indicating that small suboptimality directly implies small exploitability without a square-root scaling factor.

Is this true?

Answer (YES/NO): NO